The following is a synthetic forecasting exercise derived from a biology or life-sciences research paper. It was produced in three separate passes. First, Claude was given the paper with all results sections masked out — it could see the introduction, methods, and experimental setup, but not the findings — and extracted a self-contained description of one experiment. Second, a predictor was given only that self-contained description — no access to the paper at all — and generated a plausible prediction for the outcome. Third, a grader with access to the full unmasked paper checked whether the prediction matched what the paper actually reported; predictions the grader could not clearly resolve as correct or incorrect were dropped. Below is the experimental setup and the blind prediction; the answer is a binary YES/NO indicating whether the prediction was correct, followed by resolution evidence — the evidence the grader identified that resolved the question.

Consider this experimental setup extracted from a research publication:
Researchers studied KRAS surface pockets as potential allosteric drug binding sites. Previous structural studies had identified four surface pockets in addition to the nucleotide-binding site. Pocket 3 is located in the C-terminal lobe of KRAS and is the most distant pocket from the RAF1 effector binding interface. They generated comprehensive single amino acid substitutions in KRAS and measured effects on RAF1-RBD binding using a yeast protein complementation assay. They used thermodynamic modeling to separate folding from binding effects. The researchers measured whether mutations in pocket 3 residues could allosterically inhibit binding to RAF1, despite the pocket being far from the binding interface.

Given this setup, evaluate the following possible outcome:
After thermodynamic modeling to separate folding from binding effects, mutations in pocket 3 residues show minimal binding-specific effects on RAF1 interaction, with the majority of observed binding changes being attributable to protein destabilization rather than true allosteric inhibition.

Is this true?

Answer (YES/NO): NO